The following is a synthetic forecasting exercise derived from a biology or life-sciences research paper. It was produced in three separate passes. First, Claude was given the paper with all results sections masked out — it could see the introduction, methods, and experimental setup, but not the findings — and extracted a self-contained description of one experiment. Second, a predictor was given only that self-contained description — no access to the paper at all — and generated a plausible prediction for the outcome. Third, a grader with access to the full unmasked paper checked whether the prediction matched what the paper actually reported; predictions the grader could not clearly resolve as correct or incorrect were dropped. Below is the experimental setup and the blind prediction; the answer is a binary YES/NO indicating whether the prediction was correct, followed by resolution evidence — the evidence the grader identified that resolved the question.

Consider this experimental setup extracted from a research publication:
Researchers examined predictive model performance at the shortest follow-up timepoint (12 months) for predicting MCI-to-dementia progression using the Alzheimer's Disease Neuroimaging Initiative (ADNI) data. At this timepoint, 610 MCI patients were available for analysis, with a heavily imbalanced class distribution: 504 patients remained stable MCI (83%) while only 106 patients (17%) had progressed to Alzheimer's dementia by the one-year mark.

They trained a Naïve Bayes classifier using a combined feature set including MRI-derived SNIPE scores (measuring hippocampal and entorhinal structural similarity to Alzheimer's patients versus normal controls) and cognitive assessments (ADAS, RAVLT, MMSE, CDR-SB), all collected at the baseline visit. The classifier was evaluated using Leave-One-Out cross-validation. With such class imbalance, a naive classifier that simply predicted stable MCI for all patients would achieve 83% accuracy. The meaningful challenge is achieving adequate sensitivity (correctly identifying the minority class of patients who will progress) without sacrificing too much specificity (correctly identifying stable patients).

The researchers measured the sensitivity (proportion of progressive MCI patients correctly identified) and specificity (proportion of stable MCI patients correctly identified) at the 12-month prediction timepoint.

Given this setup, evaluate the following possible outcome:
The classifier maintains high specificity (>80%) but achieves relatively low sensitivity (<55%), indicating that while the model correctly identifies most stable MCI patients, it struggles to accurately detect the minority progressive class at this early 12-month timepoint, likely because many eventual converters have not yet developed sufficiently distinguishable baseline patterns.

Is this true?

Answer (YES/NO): NO